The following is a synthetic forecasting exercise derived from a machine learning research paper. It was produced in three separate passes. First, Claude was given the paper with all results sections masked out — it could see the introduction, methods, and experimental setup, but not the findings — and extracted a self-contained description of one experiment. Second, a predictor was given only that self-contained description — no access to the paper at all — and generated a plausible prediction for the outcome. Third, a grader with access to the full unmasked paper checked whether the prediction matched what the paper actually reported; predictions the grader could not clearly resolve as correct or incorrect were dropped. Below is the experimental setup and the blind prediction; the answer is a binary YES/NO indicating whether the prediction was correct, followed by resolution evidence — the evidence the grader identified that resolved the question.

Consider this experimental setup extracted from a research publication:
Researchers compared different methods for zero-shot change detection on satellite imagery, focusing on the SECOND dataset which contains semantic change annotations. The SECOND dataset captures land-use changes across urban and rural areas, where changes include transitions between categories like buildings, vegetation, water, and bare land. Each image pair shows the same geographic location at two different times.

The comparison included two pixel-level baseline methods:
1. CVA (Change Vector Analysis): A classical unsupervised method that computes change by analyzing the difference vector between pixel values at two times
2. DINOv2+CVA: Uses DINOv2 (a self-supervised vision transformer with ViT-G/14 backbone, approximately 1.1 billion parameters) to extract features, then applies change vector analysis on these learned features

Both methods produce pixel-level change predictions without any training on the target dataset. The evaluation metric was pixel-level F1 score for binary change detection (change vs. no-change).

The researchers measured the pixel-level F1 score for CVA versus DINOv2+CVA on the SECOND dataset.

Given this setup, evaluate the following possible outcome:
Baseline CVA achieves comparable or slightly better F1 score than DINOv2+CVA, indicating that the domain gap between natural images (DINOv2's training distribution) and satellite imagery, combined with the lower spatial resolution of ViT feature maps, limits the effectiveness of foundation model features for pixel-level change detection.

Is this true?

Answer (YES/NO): NO